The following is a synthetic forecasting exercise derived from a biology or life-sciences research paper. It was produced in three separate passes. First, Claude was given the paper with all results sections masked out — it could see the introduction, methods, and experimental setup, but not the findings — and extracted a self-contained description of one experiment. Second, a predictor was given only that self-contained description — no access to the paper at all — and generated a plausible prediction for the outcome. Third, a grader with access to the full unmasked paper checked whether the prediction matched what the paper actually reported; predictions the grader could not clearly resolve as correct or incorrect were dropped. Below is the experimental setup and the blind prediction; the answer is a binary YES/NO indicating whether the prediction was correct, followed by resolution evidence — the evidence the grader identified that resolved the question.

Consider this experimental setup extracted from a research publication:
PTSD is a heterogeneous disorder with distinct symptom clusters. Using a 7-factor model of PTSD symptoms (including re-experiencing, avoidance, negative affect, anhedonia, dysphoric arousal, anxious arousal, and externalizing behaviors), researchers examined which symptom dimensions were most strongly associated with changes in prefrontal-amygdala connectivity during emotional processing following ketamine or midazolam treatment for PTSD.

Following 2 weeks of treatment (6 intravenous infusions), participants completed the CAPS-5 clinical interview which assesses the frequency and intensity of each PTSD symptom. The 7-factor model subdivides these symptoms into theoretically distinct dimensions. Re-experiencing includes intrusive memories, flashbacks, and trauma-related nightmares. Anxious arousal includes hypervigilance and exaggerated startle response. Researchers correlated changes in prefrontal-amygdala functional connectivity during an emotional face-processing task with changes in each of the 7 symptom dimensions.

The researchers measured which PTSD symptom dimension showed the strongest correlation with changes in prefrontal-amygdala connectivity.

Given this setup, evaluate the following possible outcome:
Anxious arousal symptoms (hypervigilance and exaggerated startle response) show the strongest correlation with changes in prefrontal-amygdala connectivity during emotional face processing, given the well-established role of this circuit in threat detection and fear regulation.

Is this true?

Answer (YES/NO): YES